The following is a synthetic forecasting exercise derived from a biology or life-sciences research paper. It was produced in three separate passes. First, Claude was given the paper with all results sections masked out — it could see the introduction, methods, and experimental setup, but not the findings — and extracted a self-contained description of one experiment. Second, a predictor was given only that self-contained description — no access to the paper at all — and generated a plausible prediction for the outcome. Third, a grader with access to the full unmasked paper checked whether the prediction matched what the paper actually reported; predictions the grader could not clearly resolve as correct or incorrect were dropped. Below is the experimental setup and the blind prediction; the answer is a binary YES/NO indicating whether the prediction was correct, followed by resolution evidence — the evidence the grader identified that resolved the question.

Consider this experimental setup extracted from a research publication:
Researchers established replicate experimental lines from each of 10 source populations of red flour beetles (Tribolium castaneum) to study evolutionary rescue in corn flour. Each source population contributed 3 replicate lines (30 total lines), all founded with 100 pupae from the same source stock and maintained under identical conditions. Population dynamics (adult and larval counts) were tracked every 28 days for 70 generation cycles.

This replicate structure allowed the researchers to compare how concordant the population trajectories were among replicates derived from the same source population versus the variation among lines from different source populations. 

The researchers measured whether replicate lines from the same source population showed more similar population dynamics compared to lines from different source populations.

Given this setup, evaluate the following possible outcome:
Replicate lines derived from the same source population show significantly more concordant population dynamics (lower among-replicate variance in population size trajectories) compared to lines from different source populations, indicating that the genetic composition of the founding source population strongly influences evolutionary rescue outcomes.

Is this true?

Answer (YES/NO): YES